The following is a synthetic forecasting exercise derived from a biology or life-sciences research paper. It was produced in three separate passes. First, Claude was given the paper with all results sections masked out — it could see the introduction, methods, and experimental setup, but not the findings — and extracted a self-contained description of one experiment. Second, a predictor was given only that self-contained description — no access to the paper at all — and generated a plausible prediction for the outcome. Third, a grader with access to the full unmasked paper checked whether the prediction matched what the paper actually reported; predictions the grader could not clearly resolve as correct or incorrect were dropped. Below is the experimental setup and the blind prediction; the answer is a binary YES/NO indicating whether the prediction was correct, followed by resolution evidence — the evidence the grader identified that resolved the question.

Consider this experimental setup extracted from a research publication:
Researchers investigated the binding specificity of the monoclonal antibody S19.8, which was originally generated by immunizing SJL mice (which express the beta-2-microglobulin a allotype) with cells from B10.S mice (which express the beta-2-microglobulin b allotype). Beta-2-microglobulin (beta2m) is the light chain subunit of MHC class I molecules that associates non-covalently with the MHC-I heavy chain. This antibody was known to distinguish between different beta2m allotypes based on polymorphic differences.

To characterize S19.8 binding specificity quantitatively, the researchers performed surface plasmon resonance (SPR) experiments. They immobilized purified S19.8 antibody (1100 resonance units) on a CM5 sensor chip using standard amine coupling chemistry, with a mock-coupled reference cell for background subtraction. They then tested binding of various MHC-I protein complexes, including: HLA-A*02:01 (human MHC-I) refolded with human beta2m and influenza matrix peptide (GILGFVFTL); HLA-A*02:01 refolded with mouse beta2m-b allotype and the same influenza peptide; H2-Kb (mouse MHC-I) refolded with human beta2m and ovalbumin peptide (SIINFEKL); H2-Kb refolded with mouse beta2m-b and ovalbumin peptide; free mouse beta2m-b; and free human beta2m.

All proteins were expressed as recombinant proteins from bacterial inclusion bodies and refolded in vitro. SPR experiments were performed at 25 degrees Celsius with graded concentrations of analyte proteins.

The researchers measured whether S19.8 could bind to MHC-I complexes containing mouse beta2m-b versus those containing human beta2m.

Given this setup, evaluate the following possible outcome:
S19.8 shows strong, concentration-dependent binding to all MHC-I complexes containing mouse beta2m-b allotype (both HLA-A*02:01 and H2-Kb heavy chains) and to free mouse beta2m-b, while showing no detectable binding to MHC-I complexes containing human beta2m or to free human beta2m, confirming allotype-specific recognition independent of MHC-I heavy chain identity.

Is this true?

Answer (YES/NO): NO